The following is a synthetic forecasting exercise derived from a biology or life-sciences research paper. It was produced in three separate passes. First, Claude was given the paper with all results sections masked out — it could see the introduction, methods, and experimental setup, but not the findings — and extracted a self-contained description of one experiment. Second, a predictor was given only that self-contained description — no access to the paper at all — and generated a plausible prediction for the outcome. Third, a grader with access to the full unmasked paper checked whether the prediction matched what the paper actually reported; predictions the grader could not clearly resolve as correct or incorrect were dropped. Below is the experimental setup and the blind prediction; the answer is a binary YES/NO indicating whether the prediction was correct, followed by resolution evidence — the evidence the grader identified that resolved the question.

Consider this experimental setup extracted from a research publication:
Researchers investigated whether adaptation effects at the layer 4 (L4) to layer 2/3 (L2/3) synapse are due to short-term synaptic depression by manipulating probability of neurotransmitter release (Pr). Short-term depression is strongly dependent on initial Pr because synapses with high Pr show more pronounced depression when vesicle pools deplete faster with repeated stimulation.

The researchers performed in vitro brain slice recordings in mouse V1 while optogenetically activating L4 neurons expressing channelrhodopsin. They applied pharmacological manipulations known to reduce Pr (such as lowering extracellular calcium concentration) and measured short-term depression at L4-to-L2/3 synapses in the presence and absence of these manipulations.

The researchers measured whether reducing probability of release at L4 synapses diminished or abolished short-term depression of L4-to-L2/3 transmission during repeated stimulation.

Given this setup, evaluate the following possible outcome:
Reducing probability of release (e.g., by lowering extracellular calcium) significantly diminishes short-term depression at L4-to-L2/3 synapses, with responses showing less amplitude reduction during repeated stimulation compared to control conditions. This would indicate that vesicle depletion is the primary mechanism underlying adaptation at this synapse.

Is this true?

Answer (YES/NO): YES